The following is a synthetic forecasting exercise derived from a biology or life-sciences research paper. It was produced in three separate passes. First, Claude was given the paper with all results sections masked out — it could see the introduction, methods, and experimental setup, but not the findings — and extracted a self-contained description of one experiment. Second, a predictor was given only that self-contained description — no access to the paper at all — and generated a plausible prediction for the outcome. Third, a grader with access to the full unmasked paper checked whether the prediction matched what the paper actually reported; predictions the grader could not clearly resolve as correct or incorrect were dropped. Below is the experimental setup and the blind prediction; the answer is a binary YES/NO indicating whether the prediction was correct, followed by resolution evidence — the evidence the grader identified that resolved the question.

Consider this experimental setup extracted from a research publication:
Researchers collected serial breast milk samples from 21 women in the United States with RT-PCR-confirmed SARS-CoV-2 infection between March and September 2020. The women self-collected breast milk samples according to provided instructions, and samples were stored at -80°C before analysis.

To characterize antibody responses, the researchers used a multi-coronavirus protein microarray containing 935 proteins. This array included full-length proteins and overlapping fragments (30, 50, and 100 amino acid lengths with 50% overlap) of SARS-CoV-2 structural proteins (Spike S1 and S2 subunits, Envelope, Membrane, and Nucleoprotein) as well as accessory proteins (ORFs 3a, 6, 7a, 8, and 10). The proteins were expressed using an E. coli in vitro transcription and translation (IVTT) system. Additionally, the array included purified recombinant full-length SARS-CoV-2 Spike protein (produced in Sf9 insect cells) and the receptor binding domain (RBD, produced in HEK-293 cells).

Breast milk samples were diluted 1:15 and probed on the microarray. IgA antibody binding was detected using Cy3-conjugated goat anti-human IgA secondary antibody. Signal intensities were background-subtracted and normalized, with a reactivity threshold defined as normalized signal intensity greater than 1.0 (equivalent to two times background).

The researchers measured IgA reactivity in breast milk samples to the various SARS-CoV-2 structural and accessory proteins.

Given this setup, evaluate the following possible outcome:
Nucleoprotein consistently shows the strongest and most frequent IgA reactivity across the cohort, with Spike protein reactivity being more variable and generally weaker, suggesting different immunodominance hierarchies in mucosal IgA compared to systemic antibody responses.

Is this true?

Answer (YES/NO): NO